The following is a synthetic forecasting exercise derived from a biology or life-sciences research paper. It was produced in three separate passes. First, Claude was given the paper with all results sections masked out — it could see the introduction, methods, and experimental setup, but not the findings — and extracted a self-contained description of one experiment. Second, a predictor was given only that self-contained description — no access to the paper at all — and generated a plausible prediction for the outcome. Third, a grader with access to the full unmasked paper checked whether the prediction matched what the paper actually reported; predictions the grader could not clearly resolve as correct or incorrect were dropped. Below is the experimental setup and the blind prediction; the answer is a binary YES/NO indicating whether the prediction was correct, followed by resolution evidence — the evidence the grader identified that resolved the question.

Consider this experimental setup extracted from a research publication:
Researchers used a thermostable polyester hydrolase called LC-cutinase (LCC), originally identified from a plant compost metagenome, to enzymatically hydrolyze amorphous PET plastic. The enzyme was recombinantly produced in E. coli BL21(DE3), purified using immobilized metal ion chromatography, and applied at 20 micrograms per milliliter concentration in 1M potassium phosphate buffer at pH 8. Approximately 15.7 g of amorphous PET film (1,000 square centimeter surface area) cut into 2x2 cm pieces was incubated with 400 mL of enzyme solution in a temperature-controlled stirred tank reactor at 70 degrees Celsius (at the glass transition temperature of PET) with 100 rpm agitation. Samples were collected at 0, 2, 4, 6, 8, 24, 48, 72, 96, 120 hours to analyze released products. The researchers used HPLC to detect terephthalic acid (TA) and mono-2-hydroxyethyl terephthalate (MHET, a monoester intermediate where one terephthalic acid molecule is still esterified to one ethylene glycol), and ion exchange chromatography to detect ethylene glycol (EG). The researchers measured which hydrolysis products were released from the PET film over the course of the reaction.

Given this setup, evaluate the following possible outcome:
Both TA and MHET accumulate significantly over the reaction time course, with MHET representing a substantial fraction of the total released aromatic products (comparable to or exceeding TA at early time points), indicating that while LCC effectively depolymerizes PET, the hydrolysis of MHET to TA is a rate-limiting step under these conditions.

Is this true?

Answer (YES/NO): NO